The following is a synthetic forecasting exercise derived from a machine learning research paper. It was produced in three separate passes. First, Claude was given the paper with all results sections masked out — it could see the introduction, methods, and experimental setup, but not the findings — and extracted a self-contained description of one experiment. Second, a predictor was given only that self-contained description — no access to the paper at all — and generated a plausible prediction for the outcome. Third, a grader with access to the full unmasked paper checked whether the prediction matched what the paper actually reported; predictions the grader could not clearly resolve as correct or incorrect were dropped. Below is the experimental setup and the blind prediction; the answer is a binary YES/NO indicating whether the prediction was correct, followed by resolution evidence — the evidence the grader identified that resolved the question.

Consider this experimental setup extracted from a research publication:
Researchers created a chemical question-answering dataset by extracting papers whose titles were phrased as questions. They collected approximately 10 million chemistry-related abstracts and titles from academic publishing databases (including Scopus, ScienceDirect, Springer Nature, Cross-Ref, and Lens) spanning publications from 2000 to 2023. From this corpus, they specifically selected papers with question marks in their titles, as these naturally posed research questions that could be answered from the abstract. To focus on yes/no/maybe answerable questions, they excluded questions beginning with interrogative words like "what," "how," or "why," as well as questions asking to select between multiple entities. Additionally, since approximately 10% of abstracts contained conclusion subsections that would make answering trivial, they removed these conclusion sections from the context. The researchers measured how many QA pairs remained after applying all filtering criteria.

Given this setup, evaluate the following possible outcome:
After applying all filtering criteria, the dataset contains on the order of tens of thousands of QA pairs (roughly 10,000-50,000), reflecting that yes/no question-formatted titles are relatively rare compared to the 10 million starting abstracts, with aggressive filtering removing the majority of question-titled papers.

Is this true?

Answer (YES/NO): YES